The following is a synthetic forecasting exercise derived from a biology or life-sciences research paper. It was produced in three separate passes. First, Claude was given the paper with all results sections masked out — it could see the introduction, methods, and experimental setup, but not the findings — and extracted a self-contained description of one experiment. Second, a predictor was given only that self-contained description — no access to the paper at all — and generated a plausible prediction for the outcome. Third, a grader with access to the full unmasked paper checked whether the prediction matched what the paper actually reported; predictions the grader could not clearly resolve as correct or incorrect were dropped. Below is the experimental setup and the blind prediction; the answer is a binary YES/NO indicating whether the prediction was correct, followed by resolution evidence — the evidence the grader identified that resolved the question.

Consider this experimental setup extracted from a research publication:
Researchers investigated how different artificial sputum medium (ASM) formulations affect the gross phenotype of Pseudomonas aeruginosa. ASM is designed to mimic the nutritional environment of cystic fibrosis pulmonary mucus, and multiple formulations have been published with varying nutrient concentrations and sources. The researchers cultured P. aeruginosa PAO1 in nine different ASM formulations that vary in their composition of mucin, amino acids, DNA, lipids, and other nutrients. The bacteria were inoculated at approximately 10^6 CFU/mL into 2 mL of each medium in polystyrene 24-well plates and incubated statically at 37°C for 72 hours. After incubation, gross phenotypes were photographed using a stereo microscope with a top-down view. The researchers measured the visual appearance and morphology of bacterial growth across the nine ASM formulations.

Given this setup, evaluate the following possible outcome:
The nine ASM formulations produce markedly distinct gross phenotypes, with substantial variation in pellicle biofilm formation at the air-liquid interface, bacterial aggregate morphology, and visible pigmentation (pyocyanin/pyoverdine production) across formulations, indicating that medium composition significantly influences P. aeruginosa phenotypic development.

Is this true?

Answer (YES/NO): YES